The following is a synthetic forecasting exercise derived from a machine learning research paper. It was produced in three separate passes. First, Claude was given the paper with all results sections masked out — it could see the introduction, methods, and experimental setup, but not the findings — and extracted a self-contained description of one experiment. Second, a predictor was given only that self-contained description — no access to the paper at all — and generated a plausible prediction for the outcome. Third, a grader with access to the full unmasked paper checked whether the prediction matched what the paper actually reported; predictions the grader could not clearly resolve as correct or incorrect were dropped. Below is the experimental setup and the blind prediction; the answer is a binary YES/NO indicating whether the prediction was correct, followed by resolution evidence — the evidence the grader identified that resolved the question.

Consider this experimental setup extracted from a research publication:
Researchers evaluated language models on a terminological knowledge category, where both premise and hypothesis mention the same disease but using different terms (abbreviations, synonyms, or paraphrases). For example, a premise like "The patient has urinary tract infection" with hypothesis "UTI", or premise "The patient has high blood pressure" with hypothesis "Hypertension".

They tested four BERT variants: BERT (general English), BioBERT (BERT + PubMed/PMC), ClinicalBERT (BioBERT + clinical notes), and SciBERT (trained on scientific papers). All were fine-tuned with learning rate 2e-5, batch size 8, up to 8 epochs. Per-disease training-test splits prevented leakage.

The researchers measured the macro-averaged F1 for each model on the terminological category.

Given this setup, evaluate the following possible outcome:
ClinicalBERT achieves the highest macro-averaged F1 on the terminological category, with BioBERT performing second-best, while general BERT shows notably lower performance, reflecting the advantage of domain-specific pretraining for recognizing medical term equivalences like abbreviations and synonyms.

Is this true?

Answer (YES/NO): NO